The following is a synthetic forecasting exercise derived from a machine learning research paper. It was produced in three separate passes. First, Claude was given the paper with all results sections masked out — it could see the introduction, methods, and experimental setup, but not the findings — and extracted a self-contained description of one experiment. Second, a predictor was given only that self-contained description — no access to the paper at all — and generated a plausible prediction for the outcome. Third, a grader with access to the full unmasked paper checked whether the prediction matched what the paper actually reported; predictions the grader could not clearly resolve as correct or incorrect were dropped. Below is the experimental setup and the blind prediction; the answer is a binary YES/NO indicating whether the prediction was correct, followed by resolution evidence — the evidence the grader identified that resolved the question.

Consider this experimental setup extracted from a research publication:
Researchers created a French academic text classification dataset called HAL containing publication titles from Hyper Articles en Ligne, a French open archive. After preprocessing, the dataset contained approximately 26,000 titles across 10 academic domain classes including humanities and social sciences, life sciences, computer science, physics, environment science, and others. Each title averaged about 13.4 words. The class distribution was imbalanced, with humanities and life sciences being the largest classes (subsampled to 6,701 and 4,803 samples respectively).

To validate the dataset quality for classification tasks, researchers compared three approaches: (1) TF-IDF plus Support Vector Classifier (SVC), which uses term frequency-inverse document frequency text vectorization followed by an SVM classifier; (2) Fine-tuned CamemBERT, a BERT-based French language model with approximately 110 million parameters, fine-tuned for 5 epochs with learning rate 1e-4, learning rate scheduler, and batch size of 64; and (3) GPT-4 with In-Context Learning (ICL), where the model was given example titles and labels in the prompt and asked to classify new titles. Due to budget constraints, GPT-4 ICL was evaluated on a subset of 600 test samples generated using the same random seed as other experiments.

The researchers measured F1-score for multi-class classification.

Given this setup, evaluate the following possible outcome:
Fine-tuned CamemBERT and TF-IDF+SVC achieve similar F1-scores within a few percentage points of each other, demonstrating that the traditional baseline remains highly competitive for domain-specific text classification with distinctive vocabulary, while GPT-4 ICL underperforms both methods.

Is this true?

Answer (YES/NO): YES